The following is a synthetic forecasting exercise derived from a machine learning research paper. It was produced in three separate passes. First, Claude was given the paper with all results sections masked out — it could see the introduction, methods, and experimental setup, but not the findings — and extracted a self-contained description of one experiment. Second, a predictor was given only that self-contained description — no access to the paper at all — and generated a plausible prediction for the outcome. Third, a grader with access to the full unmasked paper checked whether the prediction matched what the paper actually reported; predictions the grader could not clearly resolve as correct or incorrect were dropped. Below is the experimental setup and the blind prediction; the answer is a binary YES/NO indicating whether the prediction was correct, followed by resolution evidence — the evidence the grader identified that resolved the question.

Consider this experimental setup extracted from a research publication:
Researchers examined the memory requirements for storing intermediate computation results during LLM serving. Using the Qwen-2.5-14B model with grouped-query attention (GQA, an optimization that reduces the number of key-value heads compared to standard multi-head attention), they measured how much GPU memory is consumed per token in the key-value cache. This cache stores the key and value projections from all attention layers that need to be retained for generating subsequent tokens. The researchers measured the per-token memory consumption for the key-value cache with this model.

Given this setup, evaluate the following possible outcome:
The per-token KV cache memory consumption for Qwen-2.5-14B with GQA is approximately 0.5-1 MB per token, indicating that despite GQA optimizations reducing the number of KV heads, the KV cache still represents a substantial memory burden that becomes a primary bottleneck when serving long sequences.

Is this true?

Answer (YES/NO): NO